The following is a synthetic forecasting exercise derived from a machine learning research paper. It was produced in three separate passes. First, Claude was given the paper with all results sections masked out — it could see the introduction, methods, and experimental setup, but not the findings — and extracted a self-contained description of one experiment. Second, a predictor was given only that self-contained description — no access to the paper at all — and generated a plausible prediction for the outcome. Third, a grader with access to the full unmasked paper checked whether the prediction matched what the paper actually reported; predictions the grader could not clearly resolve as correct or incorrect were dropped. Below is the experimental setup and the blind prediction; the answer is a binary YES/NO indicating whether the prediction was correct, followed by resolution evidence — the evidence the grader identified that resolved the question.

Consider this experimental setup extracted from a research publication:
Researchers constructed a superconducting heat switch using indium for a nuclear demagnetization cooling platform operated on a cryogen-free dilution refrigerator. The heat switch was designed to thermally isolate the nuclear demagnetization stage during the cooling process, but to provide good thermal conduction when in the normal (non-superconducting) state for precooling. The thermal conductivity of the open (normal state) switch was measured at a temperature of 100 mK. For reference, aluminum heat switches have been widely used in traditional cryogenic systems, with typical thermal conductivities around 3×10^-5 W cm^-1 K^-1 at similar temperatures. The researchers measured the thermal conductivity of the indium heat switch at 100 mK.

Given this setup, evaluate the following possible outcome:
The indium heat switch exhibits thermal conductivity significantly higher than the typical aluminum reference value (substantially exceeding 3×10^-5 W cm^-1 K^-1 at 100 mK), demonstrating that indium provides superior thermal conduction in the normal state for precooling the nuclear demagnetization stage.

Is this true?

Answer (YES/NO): NO